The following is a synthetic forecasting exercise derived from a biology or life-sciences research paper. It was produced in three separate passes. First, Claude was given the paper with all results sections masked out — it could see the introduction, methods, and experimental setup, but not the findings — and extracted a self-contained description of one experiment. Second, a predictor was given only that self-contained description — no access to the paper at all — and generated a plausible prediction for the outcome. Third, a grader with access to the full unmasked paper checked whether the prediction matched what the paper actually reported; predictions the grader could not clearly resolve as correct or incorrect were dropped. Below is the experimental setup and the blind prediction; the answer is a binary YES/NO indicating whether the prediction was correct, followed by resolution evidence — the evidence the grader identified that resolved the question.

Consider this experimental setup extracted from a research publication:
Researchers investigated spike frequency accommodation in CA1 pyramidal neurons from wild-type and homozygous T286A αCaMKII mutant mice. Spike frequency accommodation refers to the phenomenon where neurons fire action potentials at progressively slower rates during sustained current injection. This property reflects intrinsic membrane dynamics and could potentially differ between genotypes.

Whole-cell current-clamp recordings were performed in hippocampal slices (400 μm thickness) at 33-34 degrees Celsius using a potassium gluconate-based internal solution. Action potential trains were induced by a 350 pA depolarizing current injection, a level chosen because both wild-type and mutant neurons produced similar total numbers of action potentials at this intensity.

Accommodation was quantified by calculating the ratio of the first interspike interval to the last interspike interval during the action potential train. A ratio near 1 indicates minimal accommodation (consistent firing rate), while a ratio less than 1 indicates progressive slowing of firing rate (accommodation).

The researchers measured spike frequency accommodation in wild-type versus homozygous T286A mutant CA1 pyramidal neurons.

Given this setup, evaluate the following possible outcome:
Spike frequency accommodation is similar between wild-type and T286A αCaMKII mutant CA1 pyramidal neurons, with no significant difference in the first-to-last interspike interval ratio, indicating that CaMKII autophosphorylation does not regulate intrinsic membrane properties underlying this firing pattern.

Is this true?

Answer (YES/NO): NO